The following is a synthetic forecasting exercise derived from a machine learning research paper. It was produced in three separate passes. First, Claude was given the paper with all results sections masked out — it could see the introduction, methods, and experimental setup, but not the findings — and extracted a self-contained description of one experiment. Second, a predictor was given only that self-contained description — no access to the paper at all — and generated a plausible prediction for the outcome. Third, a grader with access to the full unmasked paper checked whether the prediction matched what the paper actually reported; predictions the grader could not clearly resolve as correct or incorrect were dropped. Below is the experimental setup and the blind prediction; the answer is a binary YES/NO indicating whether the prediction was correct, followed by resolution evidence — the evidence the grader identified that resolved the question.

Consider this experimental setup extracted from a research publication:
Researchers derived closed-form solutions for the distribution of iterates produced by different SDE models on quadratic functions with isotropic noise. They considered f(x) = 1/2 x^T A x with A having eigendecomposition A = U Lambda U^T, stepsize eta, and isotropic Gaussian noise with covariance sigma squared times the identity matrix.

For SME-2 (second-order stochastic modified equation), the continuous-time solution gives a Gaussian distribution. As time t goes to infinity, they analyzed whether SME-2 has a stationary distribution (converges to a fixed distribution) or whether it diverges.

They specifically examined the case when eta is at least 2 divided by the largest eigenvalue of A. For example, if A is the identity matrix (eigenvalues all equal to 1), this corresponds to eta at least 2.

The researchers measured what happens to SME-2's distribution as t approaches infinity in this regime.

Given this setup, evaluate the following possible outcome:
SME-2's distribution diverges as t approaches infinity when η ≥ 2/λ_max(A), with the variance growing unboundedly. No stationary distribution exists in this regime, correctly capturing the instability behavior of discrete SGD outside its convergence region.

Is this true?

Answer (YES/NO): NO